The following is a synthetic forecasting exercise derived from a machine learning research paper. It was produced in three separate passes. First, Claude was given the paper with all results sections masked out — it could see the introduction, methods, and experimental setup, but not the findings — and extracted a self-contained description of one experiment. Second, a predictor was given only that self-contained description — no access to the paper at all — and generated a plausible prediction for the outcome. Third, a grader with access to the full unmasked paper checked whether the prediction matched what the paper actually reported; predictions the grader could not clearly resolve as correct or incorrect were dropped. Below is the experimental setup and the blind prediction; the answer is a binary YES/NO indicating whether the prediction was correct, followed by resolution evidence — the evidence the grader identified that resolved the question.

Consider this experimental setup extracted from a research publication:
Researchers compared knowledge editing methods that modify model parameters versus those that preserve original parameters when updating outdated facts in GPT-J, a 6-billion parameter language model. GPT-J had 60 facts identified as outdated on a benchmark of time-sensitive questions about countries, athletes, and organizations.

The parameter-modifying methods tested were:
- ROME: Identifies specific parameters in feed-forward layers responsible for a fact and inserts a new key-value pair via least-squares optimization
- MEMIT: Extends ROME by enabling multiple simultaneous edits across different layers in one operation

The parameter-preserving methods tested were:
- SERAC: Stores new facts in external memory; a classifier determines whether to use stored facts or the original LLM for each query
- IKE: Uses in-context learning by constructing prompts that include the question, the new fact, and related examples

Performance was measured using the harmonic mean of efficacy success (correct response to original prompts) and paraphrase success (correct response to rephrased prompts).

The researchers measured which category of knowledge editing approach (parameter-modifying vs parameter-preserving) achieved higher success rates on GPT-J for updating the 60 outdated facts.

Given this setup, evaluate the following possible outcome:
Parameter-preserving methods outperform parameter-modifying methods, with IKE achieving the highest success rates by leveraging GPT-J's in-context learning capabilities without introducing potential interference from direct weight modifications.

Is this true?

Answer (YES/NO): YES